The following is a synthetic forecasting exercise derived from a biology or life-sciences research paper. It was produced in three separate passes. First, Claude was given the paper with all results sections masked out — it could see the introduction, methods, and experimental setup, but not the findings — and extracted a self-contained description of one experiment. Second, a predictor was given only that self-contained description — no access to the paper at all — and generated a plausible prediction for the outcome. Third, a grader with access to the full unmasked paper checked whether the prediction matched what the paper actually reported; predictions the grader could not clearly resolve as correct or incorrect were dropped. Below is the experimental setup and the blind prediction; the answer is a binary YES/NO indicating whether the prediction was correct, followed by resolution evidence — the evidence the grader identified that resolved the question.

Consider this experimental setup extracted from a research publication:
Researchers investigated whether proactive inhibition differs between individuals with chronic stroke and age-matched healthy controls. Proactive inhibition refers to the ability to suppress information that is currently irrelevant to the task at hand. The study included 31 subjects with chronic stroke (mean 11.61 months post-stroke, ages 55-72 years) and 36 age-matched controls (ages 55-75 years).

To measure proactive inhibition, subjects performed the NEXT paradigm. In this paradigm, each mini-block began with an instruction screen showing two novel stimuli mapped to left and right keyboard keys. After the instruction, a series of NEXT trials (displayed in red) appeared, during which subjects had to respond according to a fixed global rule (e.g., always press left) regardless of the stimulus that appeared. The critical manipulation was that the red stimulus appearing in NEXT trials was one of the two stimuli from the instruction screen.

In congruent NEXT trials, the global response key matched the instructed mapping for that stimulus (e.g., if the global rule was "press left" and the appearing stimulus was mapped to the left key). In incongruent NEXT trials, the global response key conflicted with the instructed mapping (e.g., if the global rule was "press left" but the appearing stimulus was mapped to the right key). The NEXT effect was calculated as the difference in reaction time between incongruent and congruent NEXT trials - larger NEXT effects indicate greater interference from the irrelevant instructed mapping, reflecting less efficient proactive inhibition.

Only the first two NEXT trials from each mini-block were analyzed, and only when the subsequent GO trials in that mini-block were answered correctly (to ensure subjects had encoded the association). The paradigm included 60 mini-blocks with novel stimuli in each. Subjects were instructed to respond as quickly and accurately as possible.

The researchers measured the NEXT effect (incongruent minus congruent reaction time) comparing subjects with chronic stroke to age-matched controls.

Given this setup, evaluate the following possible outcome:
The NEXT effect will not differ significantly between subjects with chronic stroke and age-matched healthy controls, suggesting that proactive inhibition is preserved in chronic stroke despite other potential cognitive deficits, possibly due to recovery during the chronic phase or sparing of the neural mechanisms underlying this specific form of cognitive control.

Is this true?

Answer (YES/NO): YES